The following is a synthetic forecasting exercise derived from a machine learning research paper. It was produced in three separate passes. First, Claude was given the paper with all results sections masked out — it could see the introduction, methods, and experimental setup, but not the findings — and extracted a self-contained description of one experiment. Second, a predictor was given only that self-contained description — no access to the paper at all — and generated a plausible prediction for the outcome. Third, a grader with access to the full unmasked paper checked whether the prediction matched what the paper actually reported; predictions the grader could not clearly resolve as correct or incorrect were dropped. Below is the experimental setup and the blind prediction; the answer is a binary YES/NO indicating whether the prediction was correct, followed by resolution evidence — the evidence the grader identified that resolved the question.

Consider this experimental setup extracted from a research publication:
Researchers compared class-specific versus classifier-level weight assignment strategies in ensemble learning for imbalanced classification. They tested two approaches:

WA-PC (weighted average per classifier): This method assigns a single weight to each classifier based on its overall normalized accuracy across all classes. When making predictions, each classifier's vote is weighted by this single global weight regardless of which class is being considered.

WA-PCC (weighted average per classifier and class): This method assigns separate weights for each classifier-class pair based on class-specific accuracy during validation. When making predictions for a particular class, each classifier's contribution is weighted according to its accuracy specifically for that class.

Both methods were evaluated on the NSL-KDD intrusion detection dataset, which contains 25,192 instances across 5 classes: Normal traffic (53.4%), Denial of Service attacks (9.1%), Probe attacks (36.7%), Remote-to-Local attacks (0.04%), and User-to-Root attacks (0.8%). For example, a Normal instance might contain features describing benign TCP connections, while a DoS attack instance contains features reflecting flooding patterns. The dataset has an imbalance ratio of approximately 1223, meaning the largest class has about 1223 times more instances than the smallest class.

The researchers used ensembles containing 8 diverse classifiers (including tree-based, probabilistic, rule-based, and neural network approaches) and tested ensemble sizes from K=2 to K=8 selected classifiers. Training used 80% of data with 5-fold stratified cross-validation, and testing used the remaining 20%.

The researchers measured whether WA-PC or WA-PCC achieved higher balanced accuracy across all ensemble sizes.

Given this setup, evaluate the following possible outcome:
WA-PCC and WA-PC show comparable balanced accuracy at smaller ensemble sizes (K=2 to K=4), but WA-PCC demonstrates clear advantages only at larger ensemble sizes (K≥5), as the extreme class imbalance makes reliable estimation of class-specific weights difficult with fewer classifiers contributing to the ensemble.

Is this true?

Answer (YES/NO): NO